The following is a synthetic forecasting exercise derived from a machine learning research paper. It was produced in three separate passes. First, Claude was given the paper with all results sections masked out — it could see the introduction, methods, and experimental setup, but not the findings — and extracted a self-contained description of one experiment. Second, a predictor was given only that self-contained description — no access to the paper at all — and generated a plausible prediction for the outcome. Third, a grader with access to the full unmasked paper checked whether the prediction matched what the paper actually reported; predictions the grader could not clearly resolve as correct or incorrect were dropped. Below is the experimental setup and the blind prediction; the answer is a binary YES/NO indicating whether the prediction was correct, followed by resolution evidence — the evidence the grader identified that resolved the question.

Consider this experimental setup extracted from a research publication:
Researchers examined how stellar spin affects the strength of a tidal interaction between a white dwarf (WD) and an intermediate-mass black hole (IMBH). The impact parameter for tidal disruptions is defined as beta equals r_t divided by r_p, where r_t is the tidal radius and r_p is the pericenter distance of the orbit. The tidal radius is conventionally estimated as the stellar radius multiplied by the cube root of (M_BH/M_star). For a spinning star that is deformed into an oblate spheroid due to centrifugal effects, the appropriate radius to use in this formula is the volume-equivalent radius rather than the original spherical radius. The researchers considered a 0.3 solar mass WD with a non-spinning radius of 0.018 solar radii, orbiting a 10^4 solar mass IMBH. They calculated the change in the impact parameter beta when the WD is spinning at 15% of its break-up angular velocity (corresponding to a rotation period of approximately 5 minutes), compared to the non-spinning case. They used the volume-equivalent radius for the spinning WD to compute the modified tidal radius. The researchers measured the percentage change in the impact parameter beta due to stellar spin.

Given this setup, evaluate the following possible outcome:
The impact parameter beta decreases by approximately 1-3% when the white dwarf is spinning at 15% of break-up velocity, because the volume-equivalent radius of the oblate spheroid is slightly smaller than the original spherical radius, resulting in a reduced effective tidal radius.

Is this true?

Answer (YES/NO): NO